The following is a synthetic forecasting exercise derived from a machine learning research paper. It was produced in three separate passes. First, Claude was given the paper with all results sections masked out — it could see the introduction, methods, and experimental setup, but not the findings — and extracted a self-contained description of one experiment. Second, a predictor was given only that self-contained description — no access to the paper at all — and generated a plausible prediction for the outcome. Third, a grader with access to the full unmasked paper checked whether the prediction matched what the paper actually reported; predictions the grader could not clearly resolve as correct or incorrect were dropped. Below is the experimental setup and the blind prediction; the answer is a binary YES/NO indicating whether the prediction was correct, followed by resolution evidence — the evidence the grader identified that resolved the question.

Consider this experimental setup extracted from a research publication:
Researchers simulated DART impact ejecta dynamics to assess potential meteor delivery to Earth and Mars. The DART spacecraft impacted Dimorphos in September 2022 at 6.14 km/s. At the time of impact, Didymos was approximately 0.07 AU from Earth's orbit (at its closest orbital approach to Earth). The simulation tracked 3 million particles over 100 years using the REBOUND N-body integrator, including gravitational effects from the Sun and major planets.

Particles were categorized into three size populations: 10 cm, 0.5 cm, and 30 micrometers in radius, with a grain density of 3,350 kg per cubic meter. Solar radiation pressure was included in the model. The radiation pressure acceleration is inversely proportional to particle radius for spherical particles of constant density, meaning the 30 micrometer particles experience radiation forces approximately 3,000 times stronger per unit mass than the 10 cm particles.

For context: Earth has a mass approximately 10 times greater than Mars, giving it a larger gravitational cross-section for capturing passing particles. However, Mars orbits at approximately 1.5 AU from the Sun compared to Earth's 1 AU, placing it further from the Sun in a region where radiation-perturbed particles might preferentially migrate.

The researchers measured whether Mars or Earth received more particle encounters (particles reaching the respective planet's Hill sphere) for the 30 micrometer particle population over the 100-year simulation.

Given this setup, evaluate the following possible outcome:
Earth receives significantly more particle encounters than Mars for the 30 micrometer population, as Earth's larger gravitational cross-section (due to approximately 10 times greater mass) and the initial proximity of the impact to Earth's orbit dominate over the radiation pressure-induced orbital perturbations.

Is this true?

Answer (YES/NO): NO